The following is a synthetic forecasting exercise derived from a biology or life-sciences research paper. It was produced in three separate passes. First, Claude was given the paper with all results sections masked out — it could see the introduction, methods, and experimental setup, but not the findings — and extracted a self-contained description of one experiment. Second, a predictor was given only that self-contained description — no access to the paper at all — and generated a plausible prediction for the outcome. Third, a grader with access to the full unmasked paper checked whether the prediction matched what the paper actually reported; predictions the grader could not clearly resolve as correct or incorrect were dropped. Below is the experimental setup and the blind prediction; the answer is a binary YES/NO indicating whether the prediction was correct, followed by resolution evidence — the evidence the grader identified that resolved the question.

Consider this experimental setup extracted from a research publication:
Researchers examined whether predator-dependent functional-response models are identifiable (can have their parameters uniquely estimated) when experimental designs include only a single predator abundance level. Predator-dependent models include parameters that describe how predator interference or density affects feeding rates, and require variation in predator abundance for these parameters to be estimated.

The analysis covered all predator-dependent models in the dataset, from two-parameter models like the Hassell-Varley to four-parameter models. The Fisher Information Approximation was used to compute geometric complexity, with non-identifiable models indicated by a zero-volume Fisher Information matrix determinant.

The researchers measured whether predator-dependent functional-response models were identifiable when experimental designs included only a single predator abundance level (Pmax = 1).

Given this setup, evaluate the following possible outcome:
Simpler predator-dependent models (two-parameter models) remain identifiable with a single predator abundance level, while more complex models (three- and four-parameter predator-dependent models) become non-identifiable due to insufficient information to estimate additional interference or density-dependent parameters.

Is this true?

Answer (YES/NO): NO